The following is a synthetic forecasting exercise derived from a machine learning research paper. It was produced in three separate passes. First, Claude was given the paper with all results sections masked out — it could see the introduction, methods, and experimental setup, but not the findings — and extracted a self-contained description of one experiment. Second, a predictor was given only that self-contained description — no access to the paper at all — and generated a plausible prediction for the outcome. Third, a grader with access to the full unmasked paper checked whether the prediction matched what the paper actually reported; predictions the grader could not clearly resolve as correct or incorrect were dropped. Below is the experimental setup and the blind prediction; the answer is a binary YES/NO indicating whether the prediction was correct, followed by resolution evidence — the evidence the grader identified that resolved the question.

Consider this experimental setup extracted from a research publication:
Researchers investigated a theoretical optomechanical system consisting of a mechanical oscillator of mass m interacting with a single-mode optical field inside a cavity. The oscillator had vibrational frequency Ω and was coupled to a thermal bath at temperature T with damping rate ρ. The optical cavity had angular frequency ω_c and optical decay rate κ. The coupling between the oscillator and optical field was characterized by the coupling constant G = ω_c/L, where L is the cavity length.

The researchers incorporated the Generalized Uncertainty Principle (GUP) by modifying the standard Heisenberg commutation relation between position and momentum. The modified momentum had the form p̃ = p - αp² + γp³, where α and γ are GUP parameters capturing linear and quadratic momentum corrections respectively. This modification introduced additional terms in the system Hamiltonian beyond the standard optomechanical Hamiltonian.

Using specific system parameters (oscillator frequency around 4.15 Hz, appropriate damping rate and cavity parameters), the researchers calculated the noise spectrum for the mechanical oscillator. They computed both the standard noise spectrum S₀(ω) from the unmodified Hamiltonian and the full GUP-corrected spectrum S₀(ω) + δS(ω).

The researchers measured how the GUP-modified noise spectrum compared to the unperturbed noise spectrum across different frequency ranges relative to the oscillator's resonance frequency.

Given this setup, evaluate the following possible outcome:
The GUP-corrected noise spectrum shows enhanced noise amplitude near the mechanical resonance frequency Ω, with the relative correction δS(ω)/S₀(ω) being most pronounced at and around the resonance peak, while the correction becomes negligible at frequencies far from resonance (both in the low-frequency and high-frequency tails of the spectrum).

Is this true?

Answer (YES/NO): NO